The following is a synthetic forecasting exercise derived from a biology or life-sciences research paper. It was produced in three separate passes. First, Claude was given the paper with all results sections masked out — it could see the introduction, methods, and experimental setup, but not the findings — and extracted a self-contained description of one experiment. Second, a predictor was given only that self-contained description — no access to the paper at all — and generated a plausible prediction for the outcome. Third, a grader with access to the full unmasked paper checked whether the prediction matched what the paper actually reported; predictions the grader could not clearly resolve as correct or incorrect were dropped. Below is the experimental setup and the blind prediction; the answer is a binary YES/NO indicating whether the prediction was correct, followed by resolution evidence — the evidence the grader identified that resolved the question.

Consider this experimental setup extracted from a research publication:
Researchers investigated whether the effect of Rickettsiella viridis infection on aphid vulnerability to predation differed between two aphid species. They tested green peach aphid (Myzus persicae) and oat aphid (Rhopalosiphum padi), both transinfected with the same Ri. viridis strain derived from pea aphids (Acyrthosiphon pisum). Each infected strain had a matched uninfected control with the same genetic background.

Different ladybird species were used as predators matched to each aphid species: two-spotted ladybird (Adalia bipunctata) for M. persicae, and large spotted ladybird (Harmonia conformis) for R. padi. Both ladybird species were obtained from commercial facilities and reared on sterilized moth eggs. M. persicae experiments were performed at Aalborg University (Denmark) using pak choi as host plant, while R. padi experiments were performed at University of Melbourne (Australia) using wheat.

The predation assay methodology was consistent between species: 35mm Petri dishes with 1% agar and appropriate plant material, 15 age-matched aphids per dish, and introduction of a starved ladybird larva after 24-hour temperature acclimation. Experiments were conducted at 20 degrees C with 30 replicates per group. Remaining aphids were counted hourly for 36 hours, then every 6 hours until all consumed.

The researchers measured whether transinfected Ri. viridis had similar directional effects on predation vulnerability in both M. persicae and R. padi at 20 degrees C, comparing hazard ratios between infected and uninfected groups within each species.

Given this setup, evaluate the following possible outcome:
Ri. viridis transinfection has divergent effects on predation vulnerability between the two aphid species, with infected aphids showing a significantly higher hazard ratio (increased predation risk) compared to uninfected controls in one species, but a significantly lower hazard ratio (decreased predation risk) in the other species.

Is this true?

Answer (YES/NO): NO